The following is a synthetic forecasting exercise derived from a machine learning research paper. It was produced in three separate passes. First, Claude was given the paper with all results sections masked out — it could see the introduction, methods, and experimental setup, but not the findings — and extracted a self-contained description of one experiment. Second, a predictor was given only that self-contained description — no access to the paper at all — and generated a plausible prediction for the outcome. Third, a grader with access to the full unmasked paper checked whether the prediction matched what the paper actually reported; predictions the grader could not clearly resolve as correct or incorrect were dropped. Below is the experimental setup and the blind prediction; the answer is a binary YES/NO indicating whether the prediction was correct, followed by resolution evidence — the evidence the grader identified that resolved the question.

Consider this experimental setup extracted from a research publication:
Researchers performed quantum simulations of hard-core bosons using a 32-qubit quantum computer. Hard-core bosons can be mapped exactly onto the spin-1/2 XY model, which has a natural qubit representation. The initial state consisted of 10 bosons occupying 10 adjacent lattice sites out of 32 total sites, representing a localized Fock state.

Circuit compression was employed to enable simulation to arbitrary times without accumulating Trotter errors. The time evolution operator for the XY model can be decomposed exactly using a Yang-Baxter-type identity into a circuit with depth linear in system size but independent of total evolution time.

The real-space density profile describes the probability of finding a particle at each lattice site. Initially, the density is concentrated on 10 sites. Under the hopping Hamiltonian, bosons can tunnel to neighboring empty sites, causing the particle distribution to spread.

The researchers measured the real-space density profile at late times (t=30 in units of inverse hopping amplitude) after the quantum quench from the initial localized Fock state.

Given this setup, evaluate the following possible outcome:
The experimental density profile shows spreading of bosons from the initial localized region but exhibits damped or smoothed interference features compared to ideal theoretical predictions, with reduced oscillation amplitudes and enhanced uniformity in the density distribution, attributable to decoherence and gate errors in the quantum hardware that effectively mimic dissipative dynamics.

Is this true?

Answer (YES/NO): NO